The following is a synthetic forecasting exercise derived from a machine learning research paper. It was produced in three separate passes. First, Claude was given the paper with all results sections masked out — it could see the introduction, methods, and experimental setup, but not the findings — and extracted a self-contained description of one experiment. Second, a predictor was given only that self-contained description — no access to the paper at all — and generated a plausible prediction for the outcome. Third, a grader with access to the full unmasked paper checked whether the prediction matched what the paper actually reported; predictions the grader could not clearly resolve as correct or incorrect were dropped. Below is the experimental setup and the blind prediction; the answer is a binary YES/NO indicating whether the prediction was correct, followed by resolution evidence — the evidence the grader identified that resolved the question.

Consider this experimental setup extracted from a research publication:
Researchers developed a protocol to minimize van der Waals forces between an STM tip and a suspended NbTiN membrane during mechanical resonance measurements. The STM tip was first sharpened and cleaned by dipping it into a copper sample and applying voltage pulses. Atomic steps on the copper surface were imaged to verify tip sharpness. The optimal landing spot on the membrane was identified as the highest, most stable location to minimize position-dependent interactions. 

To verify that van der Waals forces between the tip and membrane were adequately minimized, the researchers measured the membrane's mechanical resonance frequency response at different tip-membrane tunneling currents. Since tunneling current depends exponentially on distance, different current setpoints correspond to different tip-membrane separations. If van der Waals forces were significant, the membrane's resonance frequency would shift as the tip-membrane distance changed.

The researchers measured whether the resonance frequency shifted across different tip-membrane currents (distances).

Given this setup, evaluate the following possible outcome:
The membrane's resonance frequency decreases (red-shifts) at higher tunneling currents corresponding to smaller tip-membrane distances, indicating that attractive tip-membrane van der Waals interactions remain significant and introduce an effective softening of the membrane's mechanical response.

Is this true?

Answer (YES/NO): NO